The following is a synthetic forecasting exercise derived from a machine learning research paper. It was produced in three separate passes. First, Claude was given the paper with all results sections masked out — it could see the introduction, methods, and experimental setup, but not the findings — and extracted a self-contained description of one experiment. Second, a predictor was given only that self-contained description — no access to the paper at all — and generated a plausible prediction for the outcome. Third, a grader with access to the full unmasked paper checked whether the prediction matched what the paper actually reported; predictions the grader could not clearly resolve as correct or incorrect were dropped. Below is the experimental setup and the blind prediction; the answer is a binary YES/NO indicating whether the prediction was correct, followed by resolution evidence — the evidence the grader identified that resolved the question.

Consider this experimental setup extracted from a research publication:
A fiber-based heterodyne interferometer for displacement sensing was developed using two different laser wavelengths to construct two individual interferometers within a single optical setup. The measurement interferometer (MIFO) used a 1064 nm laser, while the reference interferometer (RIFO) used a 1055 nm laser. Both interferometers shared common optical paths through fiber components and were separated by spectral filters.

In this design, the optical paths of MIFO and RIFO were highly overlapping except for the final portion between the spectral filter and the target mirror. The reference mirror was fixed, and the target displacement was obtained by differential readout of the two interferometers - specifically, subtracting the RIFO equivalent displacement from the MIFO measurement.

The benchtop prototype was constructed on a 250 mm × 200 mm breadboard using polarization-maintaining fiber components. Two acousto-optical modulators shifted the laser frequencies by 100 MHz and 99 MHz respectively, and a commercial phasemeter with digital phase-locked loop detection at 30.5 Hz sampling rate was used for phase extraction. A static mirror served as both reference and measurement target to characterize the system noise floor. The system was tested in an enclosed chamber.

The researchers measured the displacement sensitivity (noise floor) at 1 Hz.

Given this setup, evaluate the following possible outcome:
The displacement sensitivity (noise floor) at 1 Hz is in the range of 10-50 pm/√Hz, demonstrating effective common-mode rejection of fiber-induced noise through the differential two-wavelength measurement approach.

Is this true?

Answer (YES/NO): NO